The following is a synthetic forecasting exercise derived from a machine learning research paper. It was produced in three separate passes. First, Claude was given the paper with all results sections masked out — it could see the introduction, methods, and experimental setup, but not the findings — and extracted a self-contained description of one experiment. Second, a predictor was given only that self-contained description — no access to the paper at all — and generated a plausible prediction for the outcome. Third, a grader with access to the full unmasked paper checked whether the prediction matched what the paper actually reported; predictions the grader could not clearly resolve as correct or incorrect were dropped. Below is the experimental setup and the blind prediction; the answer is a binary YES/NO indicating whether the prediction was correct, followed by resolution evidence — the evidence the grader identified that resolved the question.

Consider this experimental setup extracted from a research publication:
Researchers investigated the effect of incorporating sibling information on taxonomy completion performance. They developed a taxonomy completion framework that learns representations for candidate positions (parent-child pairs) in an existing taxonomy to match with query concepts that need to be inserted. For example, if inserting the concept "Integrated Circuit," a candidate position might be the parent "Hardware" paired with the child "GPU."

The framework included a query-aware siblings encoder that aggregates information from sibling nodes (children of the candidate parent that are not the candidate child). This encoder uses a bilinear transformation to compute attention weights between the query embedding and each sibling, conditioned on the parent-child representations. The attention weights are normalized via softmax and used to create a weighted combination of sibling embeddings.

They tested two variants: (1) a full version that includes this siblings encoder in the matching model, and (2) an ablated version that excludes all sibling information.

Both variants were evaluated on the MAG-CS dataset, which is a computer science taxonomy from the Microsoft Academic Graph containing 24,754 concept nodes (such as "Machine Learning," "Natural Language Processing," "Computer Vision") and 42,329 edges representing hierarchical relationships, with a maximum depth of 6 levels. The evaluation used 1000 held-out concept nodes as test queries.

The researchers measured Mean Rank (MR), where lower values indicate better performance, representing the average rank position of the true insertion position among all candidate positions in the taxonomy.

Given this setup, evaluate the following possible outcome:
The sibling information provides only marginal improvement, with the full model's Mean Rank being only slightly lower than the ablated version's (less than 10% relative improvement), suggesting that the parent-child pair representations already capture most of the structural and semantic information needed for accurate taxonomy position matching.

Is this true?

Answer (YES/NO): NO